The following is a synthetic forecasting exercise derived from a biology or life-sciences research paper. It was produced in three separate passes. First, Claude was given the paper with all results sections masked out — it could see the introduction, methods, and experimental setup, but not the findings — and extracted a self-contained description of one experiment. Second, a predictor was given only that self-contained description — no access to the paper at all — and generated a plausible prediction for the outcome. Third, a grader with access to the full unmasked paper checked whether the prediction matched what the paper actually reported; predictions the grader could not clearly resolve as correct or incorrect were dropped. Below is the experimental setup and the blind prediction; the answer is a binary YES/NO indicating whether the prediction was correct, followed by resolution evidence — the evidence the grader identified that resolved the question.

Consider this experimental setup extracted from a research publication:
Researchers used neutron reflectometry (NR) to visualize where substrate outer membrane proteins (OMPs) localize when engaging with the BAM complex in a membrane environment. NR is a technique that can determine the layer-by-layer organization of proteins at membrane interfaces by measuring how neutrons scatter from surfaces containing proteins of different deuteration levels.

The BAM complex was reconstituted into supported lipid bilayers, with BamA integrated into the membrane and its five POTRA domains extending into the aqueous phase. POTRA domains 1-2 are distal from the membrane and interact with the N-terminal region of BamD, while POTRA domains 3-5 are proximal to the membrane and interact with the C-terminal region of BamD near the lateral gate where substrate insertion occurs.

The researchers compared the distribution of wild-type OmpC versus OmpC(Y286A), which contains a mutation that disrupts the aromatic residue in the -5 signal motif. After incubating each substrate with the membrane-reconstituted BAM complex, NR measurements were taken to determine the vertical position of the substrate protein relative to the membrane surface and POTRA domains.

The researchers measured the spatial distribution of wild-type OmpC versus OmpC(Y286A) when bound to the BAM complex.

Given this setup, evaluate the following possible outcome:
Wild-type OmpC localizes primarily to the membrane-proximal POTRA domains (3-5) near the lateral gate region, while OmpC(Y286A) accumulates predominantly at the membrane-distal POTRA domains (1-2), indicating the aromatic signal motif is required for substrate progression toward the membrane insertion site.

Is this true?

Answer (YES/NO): NO